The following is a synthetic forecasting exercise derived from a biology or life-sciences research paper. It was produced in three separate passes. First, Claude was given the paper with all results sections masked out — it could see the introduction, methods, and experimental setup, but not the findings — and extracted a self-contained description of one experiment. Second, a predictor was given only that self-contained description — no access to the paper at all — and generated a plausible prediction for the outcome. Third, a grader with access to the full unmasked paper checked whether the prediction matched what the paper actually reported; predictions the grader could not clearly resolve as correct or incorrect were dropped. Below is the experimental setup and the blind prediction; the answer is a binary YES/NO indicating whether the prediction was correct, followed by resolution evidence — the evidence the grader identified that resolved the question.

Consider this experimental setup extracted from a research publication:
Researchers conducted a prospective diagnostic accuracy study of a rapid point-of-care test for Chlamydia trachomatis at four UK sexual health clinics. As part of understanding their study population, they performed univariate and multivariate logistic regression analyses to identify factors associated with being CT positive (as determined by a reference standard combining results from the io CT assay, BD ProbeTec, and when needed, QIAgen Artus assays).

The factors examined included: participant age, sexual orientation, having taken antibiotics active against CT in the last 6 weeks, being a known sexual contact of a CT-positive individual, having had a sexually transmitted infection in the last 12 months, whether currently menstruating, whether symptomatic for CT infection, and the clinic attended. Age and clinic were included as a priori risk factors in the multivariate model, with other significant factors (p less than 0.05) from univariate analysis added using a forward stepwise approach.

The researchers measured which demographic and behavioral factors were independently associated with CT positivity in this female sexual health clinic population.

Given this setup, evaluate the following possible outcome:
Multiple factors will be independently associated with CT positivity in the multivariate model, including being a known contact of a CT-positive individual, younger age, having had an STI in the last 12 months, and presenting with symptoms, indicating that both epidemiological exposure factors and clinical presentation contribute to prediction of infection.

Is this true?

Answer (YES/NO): NO